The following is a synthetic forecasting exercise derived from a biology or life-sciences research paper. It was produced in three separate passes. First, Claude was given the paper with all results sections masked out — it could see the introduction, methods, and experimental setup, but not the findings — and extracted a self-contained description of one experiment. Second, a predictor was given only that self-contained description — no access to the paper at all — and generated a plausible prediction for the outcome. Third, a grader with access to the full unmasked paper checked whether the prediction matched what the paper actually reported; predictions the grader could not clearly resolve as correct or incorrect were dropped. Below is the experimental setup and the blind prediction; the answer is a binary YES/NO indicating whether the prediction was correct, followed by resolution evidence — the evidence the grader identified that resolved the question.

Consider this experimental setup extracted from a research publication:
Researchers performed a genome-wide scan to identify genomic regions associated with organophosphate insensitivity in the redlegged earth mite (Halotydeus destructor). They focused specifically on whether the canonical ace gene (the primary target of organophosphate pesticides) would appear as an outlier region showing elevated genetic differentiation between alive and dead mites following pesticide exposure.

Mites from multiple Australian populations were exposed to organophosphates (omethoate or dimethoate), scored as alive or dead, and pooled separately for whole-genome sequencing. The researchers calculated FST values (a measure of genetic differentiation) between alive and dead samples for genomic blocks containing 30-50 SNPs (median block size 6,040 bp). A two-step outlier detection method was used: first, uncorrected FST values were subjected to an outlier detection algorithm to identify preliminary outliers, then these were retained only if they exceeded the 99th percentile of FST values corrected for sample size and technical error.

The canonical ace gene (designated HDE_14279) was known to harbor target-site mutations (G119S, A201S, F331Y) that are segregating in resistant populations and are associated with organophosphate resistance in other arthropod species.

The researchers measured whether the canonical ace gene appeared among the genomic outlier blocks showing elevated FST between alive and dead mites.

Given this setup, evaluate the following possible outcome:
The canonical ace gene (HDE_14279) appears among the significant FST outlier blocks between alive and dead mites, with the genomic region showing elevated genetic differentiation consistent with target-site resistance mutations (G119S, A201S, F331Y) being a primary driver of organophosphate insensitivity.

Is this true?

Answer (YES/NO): NO